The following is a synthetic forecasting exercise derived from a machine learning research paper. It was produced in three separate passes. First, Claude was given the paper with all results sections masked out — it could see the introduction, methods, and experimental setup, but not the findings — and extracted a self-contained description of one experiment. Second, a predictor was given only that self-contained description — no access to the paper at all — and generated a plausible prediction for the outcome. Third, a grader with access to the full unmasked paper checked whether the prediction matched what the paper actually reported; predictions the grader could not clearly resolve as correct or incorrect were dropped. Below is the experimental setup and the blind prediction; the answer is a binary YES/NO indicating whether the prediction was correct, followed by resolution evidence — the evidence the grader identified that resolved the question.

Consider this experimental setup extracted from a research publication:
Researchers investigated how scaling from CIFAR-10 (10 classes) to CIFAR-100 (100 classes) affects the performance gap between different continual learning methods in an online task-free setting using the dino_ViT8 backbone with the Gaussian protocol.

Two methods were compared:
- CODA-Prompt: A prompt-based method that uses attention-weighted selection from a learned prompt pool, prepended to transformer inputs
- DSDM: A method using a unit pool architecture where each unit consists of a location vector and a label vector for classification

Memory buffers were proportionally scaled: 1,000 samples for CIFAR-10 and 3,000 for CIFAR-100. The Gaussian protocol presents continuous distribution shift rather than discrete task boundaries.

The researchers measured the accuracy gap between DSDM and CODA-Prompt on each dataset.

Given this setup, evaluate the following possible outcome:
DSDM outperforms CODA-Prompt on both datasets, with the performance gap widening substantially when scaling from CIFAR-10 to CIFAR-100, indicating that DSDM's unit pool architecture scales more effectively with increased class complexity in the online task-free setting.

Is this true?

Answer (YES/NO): NO